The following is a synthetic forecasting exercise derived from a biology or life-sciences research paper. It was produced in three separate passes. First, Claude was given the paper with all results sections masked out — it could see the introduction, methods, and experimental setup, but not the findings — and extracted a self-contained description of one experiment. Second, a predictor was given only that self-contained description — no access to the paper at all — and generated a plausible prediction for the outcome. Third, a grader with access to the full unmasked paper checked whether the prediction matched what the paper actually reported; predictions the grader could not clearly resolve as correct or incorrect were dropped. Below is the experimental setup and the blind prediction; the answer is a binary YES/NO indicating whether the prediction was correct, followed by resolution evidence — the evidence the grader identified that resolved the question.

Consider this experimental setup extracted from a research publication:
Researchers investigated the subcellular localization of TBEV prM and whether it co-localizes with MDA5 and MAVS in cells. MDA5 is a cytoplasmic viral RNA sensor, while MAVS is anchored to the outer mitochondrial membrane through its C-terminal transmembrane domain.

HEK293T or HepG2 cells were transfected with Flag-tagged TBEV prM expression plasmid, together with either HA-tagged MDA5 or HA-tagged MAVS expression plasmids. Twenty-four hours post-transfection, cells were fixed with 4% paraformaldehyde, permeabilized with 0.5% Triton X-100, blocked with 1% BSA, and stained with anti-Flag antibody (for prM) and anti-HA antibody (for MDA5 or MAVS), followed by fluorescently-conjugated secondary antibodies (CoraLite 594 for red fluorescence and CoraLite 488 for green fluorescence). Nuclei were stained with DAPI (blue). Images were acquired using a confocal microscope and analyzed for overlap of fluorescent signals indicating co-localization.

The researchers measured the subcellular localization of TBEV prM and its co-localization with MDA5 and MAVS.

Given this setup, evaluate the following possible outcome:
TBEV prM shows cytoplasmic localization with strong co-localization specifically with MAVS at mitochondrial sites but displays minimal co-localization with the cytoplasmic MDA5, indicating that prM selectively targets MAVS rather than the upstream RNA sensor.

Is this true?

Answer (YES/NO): NO